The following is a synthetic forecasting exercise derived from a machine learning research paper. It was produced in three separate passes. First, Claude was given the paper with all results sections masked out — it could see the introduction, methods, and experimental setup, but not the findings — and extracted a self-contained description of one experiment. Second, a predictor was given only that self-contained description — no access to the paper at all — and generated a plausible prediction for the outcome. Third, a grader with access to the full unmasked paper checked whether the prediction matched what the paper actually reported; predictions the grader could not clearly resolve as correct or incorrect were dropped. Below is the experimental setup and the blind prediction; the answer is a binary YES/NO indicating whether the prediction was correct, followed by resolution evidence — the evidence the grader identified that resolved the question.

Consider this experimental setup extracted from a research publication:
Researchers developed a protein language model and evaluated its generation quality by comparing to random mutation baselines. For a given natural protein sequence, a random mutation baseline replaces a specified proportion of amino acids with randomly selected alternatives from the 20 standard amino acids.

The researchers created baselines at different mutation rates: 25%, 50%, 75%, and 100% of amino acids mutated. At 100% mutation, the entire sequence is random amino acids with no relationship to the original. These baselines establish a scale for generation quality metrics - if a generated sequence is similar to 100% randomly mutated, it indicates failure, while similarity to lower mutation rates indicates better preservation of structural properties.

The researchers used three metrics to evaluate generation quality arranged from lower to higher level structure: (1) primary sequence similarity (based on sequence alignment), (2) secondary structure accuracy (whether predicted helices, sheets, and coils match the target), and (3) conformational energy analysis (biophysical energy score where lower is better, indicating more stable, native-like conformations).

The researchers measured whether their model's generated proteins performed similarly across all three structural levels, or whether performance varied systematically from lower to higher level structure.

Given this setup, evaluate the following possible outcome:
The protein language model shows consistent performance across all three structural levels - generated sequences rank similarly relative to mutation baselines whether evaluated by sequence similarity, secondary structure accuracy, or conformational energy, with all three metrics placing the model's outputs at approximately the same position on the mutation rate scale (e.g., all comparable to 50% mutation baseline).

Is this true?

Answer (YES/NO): NO